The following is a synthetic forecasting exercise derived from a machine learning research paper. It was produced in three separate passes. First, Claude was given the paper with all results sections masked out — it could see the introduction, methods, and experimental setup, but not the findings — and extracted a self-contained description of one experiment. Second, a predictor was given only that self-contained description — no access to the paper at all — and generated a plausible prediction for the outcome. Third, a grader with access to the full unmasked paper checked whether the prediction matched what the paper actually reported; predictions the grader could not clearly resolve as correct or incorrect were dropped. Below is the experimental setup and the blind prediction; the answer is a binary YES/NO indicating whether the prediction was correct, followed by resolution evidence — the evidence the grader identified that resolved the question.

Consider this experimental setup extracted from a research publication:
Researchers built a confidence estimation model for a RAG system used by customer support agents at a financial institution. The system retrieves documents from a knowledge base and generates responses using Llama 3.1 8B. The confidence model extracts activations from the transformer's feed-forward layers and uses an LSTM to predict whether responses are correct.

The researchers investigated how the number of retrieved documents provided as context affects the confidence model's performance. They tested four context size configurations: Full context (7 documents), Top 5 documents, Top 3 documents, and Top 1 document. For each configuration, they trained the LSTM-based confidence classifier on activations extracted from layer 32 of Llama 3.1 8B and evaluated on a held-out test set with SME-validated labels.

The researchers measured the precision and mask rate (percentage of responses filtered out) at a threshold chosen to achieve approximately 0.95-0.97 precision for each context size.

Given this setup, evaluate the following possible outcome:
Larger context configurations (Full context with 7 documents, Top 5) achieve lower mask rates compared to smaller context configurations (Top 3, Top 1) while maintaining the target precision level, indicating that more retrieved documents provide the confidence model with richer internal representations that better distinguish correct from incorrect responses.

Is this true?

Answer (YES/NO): YES